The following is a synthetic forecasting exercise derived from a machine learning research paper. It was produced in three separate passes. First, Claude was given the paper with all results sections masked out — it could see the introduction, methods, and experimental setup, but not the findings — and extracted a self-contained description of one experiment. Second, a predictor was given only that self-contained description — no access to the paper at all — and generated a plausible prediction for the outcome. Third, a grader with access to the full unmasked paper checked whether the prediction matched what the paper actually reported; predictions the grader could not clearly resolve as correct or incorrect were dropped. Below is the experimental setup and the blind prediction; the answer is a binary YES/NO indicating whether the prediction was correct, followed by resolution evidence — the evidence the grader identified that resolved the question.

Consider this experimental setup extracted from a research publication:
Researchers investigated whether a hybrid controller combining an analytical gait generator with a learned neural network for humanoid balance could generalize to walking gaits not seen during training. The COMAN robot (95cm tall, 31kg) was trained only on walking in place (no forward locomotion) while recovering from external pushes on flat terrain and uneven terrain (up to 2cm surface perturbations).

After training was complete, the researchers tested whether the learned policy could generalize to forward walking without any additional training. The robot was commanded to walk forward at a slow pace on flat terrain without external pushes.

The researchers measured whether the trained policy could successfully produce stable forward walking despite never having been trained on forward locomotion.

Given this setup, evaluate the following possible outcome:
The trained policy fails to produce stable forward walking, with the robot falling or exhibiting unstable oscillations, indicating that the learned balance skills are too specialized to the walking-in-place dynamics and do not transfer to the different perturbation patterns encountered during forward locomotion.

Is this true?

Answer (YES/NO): NO